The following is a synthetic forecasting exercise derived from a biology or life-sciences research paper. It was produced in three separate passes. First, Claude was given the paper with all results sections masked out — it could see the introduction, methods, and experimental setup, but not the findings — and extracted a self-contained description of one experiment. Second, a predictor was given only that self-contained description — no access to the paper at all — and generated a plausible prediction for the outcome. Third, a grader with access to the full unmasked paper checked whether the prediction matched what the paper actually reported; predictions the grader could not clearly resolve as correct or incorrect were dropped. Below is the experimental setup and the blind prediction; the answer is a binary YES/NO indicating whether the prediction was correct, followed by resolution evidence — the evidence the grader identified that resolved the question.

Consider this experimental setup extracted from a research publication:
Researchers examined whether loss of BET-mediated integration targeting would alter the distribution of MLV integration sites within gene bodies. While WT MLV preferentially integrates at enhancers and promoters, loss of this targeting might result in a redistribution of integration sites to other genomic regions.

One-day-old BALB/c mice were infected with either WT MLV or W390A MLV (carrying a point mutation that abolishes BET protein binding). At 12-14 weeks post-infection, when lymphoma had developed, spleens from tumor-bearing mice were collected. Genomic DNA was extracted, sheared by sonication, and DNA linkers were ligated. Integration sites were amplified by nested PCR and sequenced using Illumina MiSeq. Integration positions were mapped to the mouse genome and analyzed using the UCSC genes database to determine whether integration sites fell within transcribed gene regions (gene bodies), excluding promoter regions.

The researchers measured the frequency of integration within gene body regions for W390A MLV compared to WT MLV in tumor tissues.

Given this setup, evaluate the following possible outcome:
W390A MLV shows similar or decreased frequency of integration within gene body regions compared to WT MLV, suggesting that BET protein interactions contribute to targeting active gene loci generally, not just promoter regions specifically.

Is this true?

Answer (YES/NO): NO